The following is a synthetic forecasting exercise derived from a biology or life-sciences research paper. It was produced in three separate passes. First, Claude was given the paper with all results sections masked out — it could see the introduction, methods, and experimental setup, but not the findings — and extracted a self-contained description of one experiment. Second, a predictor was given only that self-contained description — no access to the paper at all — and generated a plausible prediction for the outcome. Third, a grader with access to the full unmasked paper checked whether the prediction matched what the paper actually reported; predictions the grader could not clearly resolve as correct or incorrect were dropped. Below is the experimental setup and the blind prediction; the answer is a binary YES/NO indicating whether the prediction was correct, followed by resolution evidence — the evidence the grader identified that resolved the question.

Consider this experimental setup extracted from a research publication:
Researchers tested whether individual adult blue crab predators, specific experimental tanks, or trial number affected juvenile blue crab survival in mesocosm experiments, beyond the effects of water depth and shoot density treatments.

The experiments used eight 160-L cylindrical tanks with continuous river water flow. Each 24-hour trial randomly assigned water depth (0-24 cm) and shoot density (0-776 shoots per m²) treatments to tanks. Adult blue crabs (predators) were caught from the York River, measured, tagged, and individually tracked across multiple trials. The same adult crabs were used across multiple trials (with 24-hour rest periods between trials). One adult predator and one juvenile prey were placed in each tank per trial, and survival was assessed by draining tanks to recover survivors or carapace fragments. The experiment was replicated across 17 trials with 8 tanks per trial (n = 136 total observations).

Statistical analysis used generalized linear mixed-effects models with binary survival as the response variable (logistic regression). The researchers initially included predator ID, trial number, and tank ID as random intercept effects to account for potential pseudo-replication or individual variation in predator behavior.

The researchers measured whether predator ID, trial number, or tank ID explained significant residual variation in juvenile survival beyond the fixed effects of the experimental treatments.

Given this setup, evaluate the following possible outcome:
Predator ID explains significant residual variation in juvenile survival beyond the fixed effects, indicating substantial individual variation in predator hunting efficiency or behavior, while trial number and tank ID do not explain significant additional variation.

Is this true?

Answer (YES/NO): NO